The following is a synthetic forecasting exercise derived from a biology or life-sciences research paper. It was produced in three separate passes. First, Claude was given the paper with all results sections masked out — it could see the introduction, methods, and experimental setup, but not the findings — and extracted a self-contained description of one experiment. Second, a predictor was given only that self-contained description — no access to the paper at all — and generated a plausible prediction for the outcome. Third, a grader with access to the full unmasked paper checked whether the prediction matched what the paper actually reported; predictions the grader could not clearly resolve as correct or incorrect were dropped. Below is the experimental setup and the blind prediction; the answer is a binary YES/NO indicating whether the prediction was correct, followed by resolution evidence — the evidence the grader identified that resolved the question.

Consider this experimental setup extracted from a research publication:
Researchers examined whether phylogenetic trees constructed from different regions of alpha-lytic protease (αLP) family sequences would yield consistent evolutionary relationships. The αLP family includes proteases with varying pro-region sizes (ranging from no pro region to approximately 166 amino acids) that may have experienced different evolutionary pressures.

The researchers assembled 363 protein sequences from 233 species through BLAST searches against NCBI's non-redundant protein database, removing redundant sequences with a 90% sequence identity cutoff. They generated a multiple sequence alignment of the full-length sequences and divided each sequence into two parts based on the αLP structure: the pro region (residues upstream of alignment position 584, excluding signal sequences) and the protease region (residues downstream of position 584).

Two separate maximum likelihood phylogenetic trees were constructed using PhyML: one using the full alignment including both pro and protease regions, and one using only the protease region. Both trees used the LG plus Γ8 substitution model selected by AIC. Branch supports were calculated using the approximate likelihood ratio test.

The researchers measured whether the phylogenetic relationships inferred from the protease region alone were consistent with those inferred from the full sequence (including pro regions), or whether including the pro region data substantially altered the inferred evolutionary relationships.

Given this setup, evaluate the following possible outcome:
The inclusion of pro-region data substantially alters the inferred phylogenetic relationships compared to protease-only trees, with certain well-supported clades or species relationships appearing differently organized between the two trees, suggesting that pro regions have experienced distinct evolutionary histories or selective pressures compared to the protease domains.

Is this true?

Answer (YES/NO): NO